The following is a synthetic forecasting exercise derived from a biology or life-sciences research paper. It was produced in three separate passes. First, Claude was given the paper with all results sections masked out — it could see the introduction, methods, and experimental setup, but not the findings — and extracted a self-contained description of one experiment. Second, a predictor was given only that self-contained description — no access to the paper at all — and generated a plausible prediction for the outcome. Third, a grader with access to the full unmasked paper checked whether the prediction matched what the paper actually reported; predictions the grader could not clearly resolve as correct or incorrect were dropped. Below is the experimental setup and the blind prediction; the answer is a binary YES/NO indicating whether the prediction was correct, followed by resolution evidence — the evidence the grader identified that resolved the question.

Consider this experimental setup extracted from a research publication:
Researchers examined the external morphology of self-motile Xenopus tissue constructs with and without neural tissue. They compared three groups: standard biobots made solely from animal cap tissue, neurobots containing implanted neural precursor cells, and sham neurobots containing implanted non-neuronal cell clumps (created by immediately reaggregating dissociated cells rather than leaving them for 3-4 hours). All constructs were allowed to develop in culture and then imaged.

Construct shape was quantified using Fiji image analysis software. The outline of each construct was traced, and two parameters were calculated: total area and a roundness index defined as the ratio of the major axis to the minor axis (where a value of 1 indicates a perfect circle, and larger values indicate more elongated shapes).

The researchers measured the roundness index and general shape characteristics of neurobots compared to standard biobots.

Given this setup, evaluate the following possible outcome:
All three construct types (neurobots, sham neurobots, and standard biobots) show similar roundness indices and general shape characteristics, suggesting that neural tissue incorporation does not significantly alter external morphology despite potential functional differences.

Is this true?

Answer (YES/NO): NO